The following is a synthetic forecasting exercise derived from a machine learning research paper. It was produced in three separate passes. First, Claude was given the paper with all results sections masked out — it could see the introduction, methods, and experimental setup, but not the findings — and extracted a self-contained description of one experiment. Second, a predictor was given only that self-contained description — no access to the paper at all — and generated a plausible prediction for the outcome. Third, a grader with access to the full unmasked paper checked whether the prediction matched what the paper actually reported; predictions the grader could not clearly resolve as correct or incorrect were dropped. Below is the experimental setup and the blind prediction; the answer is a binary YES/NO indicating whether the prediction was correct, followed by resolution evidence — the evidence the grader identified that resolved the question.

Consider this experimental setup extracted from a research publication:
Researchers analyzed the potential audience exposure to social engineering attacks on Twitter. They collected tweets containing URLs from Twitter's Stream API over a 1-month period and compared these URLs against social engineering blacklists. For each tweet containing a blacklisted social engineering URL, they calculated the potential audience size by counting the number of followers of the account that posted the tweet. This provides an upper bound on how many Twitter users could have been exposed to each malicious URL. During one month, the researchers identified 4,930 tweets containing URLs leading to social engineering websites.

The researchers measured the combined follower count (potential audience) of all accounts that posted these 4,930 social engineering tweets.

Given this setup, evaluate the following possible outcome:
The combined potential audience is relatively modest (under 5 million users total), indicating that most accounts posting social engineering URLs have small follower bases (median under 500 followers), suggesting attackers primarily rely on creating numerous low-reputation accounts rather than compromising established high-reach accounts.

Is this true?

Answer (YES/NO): NO